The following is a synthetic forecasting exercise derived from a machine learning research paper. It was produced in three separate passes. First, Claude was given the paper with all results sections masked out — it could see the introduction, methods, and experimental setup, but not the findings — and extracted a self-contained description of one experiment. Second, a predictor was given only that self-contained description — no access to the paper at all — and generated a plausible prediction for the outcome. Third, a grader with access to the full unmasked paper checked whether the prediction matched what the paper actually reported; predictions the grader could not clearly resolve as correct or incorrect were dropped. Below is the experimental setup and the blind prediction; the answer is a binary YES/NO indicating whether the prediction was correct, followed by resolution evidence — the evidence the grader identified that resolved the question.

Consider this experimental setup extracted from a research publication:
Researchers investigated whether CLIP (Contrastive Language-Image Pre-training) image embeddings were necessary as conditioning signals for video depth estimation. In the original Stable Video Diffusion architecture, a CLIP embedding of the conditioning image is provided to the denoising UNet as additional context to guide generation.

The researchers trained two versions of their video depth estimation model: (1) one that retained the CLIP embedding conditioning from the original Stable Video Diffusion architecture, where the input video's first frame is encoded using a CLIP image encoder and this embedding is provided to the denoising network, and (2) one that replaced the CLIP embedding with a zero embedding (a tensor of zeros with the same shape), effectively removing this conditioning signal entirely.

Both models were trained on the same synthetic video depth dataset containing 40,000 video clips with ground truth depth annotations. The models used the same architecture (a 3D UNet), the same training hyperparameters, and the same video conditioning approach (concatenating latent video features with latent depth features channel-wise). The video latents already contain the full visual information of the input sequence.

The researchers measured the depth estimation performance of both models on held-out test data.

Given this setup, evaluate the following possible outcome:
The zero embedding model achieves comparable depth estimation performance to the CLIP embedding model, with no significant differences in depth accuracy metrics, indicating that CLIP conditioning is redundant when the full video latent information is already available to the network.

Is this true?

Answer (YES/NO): YES